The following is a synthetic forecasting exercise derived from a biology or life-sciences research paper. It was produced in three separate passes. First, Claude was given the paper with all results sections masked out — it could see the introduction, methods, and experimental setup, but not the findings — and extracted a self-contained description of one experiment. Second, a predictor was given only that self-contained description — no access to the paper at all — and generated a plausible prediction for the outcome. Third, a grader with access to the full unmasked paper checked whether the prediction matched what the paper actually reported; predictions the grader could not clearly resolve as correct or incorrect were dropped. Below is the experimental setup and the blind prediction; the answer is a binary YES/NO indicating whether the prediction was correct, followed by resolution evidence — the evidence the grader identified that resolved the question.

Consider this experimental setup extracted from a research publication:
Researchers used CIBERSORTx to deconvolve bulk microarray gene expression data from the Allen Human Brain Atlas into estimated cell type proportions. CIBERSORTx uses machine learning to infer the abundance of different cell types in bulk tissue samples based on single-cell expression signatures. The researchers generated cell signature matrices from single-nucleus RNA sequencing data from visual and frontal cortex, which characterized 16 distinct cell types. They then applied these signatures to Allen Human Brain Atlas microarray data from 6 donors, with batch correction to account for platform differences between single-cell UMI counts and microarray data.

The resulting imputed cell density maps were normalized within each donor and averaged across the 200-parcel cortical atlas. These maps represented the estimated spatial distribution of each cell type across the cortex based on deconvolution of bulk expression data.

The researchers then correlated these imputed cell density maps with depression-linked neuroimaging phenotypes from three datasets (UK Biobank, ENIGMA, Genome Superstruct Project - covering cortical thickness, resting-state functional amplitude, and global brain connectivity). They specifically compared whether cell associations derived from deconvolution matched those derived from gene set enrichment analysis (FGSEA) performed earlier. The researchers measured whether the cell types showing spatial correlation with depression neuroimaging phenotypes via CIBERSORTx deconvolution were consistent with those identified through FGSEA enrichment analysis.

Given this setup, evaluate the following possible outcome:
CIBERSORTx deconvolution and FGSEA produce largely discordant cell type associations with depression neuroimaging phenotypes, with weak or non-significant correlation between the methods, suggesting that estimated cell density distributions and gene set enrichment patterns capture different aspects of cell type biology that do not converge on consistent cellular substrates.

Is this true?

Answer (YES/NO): NO